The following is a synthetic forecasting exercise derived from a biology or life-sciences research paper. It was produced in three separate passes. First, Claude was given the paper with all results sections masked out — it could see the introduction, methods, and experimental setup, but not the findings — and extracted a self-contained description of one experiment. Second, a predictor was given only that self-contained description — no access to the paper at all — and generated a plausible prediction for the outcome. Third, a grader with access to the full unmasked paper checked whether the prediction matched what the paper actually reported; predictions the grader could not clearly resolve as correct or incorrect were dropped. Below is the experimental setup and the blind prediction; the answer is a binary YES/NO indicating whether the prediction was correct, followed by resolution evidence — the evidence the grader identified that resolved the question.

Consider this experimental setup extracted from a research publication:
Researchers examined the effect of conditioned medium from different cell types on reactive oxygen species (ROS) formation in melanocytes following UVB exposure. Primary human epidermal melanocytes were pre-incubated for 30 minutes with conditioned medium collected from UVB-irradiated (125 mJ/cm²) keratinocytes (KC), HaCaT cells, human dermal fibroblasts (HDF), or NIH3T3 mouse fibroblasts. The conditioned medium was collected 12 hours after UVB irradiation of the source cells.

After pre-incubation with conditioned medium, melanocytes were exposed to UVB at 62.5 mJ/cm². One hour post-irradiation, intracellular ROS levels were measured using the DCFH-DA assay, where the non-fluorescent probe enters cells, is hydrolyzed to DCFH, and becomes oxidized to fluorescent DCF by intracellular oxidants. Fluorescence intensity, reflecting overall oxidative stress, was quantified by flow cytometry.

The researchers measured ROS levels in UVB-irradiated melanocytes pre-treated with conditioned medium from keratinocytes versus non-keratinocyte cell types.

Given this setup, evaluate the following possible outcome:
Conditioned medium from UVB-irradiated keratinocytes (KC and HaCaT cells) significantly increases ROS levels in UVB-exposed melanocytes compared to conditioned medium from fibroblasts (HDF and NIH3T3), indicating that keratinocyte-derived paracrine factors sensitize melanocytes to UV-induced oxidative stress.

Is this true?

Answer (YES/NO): NO